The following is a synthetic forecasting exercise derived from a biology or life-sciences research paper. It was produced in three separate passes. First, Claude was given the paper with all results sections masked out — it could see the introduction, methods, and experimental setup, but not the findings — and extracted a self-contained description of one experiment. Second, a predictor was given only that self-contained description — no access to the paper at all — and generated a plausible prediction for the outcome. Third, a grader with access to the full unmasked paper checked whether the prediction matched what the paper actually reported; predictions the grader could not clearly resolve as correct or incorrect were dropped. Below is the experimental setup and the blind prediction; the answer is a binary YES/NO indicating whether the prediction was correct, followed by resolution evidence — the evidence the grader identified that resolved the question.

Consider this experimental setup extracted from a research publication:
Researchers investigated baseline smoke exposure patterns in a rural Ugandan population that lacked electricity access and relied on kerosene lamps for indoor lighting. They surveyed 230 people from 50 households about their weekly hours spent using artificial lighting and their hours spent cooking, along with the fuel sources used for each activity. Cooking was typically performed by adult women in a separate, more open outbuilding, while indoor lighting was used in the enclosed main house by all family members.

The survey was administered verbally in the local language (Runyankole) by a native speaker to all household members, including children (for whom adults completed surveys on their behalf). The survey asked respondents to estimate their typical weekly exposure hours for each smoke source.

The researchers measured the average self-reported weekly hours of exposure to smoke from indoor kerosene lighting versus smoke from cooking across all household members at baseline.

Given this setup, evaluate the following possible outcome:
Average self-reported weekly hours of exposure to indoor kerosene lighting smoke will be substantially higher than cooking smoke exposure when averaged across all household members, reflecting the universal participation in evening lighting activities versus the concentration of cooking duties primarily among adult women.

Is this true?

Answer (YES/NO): YES